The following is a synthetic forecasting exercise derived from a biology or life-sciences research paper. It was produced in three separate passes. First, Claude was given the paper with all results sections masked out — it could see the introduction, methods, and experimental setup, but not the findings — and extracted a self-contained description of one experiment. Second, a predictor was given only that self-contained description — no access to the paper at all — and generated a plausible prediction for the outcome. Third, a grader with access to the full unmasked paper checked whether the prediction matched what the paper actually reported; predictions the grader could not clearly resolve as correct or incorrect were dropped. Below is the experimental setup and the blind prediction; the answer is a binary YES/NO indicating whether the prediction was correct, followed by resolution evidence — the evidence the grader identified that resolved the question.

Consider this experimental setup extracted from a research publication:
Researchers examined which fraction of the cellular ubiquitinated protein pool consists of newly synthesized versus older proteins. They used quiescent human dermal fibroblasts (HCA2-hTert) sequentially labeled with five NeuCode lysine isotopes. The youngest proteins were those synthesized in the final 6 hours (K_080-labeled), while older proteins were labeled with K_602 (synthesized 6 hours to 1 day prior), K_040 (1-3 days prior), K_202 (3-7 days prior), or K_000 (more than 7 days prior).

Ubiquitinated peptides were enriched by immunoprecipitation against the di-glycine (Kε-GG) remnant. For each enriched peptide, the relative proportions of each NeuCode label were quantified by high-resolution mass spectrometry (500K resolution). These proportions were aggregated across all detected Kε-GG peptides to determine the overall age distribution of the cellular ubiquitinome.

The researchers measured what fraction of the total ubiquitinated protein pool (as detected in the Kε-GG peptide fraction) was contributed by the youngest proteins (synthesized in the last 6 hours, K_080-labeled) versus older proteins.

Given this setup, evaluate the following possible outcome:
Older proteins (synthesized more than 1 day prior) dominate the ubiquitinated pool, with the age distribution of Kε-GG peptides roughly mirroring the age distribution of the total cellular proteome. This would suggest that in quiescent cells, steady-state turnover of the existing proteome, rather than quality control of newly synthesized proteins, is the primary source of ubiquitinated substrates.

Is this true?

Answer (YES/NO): NO